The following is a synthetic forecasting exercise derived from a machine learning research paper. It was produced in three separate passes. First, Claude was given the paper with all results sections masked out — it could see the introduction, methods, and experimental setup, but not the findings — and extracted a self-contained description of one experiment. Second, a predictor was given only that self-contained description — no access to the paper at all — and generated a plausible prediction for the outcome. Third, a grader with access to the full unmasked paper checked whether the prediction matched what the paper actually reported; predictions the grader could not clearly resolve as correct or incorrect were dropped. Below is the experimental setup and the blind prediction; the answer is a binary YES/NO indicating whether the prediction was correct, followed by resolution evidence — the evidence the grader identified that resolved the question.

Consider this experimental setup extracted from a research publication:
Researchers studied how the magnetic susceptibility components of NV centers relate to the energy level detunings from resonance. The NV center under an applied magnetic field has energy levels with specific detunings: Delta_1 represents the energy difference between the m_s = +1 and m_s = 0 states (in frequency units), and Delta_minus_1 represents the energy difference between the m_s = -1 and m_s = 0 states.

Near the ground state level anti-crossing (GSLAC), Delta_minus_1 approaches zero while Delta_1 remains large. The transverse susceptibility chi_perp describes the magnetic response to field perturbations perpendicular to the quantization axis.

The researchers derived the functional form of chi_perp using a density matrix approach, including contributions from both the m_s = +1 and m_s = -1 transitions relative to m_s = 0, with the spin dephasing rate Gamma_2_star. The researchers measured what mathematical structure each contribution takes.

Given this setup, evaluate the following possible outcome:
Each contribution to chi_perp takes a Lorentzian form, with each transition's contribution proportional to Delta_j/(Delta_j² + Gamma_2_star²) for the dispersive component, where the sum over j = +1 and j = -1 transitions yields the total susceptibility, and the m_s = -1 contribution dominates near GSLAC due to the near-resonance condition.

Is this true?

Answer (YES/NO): YES